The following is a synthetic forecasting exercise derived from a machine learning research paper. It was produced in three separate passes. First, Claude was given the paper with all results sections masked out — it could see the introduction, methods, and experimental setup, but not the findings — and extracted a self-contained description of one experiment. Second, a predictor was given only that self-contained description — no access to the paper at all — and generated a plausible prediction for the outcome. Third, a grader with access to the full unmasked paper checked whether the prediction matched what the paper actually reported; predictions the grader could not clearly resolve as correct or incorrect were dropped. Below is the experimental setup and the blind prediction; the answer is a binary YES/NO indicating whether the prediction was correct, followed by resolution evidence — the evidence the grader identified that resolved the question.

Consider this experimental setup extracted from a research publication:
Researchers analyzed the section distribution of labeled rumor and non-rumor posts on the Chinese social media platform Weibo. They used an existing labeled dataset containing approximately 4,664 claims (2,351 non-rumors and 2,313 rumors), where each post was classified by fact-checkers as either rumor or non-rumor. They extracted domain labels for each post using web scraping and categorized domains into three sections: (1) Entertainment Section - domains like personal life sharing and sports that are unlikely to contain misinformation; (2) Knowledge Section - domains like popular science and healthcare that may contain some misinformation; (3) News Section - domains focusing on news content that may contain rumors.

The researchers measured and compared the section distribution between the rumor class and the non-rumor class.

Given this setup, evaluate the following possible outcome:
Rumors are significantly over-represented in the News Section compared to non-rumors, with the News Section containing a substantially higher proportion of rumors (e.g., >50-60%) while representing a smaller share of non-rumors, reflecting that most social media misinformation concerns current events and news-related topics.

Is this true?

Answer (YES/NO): YES